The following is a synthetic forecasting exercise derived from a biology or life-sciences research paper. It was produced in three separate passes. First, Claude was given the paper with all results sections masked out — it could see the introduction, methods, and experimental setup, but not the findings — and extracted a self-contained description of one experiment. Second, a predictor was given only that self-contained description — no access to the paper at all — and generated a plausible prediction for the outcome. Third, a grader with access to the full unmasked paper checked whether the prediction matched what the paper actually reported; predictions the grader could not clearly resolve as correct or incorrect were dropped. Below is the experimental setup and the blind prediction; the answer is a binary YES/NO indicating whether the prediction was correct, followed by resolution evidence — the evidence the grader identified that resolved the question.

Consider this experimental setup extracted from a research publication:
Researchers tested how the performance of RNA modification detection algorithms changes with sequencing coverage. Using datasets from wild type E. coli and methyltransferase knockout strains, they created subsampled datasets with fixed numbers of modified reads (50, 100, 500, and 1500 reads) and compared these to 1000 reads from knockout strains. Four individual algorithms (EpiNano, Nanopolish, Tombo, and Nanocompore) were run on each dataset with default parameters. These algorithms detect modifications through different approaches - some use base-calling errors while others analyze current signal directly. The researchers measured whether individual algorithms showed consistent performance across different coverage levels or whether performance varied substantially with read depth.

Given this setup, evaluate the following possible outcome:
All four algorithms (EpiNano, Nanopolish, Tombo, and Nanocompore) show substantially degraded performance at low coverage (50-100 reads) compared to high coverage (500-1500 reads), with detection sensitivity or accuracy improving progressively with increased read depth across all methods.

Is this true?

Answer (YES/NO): NO